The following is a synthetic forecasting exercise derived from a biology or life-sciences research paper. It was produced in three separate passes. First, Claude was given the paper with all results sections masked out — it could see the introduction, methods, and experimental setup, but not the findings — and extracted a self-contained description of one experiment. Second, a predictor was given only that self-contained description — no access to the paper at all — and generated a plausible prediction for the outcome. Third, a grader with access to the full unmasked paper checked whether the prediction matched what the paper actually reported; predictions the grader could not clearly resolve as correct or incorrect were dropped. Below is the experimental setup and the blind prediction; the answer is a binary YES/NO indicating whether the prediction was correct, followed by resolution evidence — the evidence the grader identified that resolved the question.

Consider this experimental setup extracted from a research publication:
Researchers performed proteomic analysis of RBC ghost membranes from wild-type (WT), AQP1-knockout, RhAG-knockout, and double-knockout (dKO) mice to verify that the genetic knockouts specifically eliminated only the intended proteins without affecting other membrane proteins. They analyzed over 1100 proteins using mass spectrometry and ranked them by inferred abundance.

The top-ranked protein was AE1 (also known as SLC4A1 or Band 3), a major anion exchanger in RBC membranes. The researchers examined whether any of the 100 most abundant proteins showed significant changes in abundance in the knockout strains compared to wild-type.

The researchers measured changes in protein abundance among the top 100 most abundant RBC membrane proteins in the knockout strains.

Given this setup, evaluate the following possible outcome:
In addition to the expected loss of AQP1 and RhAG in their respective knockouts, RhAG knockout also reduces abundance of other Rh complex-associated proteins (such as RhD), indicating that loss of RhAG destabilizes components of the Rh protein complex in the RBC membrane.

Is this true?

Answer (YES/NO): YES